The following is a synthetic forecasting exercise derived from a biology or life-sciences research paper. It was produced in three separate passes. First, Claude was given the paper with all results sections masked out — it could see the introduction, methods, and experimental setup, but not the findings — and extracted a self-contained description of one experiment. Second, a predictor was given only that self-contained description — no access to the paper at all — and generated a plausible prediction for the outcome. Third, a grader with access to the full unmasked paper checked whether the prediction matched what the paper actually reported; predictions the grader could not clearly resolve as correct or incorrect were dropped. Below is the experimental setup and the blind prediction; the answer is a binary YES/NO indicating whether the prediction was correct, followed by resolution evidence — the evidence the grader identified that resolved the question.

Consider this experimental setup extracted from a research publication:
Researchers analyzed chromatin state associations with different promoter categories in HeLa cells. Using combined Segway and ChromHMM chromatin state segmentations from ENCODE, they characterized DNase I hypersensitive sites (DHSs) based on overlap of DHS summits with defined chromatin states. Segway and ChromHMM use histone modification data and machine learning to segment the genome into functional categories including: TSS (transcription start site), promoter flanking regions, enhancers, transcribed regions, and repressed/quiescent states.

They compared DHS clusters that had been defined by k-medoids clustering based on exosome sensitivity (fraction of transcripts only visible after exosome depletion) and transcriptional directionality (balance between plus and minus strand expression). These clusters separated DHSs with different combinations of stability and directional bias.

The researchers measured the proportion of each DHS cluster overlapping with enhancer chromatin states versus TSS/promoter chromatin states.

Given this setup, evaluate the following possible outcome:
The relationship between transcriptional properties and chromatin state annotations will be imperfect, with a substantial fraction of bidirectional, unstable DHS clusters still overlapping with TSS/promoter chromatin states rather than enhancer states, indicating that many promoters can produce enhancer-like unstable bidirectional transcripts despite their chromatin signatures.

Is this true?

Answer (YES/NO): YES